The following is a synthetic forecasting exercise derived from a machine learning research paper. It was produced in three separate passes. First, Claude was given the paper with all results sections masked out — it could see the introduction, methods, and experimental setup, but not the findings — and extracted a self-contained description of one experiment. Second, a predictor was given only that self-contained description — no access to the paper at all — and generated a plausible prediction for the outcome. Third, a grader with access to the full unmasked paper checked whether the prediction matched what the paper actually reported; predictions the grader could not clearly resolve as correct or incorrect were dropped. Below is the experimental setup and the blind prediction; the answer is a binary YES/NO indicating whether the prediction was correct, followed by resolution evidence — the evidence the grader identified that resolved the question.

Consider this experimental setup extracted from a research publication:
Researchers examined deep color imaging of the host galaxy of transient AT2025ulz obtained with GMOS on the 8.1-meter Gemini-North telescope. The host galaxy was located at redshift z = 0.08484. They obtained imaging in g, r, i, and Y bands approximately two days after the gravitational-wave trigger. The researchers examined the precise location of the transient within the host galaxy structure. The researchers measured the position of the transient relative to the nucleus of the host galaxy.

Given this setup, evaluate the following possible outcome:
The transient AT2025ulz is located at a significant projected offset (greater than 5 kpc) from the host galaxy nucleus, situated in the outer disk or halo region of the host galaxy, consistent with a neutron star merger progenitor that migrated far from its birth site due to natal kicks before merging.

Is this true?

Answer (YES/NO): NO